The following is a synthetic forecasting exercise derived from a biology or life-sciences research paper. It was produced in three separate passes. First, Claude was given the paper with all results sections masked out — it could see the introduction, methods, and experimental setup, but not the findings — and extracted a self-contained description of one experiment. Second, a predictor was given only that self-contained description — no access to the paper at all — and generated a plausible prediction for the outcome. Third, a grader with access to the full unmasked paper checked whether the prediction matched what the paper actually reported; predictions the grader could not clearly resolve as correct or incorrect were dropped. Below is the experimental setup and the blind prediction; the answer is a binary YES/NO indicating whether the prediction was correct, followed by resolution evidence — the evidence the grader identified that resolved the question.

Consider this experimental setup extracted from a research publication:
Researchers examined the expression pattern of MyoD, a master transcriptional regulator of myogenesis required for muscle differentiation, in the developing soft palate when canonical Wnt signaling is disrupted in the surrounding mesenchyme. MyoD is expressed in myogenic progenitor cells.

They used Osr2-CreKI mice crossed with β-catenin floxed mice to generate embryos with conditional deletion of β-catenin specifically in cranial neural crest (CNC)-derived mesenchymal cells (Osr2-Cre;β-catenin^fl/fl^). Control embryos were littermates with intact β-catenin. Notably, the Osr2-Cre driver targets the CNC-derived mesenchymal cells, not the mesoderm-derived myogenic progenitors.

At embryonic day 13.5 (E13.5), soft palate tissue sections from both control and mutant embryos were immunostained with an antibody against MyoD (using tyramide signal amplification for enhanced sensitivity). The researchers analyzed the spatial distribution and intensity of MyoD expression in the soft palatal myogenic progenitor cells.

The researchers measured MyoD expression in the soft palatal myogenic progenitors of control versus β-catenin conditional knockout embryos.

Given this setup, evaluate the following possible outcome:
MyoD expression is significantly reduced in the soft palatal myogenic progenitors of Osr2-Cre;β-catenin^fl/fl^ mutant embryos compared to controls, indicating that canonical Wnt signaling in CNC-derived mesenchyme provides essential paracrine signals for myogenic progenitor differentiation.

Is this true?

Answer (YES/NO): NO